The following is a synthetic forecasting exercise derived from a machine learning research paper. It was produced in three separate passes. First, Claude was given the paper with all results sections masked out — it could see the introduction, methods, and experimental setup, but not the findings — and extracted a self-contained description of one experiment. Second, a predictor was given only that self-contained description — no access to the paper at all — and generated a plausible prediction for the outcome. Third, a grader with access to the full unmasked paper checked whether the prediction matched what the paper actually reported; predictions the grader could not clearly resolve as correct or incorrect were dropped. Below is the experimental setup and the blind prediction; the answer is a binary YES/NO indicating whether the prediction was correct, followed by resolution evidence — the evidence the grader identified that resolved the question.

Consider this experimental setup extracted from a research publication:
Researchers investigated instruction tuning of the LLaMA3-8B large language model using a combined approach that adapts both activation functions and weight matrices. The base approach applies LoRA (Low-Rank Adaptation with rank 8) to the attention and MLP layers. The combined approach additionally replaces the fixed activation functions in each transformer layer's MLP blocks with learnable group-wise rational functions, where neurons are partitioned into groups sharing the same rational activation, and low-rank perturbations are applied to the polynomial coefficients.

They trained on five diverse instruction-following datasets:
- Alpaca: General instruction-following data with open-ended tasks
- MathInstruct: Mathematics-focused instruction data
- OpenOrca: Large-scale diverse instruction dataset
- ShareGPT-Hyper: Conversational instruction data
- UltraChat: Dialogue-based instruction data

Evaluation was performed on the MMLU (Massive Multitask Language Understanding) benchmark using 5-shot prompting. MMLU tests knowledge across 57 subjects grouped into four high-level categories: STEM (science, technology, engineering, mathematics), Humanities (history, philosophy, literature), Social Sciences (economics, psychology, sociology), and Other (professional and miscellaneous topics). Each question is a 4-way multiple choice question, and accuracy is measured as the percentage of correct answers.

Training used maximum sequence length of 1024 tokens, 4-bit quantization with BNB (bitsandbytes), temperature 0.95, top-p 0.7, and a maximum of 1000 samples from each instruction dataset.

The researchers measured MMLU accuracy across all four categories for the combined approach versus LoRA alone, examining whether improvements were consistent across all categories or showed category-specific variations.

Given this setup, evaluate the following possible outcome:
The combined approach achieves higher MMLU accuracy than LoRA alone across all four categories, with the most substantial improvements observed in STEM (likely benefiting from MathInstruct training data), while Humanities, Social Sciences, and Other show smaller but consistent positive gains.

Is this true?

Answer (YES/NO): NO